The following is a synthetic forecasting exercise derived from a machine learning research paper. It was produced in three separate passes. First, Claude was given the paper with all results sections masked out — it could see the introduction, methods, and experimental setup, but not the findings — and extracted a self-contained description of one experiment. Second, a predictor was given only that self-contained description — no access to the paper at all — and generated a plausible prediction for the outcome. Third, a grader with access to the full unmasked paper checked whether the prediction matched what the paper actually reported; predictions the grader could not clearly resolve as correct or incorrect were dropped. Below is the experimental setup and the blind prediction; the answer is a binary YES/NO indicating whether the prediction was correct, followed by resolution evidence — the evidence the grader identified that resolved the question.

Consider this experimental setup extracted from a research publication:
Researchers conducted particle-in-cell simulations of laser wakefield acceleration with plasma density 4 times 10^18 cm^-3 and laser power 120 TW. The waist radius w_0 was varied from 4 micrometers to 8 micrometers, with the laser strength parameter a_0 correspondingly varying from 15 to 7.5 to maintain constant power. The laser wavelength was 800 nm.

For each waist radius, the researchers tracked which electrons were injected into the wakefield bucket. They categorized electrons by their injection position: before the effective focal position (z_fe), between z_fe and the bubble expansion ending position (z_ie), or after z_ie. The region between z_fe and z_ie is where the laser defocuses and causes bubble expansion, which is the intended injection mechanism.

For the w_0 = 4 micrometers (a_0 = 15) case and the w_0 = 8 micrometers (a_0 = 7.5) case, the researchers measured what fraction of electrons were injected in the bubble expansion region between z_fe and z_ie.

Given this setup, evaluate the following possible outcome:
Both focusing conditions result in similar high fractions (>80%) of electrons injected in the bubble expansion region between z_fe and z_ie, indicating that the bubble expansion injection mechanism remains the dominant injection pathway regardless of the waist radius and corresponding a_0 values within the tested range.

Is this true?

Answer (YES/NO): YES